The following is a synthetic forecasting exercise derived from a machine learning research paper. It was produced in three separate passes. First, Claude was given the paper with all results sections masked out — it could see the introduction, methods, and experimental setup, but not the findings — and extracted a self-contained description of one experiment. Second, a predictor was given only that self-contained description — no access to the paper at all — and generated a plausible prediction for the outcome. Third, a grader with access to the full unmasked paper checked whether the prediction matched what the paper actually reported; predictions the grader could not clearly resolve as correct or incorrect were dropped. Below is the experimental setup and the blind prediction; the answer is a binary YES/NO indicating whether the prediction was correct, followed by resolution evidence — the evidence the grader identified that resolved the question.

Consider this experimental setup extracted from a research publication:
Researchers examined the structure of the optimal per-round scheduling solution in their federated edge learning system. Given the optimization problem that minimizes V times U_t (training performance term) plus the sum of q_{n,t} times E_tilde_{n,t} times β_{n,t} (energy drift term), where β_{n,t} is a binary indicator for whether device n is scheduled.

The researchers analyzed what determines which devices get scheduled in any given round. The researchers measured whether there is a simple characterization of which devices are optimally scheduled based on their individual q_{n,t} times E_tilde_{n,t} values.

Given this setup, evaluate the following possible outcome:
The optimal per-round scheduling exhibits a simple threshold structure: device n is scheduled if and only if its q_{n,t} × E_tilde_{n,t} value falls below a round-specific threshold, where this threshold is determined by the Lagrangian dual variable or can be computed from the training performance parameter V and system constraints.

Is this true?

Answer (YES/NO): YES